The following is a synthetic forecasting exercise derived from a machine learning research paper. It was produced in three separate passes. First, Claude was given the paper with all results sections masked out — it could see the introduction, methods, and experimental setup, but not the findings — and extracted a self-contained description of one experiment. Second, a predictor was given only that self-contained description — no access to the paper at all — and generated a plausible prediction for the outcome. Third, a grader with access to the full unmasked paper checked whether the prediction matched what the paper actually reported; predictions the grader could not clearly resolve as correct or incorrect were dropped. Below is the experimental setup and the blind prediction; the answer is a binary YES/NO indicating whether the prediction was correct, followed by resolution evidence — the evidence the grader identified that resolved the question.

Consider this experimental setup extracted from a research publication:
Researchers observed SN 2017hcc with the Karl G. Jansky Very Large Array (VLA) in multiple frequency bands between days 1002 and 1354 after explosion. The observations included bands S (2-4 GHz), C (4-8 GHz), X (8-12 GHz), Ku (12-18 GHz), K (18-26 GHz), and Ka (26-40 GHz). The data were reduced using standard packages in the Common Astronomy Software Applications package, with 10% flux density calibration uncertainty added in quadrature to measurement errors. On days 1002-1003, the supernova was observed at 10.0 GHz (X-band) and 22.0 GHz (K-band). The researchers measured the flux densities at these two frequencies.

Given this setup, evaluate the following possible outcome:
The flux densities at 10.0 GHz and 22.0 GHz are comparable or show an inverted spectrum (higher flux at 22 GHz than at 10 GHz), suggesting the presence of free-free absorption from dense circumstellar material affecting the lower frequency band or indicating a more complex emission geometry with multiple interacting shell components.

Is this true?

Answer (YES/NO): YES